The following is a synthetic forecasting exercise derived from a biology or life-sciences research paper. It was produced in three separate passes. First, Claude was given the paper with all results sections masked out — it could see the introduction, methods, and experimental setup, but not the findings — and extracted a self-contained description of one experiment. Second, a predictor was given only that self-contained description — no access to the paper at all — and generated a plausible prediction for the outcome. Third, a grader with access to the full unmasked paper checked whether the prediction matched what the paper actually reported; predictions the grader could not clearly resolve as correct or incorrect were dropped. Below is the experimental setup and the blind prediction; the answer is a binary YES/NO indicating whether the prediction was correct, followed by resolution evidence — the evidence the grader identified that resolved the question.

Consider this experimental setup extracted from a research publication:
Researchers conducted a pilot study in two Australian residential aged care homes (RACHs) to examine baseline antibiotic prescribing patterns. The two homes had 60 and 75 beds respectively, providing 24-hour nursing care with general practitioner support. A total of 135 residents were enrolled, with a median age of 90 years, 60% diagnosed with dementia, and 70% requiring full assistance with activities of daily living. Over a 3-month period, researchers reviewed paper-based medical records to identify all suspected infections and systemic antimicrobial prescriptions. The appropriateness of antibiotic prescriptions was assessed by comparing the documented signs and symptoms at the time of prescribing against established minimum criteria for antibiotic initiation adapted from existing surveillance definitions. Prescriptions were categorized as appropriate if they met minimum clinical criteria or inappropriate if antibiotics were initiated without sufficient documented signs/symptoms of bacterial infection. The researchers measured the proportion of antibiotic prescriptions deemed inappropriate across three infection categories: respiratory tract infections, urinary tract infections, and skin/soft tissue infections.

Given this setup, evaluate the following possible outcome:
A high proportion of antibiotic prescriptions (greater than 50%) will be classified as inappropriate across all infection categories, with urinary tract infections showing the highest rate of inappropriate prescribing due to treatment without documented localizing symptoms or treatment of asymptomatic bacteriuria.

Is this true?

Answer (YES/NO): NO